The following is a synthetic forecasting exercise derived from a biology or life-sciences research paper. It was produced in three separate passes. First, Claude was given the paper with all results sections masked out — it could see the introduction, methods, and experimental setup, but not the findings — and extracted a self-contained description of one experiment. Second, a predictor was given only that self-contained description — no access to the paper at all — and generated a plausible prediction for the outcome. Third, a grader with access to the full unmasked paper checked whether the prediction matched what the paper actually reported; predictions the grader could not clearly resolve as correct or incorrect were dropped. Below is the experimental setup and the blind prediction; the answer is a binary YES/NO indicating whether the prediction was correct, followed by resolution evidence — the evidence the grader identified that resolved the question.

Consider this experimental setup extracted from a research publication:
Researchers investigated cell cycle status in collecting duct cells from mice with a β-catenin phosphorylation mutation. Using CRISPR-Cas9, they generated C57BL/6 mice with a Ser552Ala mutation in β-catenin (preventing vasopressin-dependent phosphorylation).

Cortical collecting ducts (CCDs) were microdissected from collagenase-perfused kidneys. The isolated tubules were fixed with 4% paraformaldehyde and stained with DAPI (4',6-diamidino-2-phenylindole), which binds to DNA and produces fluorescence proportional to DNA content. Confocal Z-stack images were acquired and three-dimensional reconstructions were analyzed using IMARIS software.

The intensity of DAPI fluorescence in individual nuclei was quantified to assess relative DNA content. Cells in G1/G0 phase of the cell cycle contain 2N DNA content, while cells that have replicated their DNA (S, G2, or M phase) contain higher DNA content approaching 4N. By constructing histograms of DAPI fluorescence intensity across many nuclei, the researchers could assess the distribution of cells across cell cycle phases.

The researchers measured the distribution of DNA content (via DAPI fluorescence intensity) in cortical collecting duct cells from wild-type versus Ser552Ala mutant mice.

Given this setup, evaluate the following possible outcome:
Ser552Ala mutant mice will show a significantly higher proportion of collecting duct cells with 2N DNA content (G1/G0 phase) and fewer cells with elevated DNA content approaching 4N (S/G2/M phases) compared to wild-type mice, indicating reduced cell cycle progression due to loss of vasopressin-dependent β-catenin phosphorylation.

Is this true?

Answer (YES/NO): NO